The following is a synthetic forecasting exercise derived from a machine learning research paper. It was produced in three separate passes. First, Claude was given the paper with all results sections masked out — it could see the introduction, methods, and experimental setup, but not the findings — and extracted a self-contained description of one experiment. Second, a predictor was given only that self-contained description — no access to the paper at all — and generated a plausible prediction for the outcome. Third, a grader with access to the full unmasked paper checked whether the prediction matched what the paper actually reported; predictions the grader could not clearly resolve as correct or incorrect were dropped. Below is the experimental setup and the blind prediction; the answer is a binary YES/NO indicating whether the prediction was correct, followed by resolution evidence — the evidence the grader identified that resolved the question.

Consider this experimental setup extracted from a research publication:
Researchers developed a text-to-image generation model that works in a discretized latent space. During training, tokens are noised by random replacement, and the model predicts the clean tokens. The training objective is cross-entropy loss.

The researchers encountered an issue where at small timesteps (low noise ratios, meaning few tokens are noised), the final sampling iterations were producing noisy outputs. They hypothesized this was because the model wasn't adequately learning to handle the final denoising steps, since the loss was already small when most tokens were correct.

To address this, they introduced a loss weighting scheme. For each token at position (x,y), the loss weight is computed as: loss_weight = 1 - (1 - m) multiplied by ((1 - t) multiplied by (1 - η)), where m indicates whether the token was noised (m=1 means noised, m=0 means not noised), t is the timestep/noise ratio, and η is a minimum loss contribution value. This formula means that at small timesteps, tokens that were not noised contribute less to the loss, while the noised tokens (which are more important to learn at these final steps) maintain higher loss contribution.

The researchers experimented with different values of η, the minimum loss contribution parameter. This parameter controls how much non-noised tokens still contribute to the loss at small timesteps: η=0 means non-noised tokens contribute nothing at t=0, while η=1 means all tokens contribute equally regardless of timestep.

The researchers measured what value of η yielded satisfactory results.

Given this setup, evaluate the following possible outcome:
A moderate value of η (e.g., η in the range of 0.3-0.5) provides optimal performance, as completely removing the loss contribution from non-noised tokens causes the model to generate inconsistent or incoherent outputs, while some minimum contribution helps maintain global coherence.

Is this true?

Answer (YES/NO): YES